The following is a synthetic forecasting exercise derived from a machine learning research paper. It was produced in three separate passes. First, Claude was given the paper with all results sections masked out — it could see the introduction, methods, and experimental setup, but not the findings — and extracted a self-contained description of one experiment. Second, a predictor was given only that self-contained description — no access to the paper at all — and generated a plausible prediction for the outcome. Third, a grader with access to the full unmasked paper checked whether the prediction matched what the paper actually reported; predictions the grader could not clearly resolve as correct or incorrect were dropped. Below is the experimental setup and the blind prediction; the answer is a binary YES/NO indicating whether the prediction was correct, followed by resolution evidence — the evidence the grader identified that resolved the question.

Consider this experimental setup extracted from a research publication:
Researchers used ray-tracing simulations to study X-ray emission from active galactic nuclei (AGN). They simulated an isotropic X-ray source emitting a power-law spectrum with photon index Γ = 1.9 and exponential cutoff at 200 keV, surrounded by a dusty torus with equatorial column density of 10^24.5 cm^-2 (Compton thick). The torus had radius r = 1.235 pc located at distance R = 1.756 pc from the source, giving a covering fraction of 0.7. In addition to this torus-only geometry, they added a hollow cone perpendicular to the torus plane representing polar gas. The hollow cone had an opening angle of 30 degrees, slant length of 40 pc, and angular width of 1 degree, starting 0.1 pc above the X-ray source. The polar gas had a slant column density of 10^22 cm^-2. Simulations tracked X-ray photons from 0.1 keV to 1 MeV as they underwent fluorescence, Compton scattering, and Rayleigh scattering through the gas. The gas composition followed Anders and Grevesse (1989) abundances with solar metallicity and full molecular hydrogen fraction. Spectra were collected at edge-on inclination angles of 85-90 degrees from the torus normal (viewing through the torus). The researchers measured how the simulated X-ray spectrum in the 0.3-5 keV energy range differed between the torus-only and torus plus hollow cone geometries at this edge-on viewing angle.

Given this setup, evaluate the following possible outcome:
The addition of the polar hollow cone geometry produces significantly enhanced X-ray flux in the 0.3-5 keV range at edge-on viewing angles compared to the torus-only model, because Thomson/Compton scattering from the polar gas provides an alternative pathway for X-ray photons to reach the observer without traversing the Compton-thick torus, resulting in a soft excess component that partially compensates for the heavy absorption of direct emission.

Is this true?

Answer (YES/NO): YES